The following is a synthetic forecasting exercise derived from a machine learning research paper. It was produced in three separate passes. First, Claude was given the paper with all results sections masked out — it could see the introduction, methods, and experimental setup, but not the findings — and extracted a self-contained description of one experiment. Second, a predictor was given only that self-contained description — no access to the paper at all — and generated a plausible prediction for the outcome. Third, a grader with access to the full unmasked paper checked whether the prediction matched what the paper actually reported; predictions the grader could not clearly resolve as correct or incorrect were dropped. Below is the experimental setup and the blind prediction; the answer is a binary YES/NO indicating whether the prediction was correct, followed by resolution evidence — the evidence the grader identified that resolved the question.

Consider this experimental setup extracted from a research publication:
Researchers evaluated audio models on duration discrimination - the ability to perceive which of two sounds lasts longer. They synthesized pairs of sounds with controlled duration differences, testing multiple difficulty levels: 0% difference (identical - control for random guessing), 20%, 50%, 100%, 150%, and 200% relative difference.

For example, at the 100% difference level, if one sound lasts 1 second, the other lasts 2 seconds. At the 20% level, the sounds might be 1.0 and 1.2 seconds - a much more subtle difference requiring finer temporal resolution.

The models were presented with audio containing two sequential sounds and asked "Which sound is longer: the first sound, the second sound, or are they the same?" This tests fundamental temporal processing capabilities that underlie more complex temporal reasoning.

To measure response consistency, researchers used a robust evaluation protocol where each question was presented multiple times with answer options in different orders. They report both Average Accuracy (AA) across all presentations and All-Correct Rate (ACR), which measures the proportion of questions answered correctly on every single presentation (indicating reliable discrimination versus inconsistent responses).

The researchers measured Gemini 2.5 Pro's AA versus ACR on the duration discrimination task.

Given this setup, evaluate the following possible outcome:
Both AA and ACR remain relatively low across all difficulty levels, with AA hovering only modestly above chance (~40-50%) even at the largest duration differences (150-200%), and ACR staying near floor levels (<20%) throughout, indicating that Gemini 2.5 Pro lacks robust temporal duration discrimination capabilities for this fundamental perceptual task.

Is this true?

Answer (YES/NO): NO